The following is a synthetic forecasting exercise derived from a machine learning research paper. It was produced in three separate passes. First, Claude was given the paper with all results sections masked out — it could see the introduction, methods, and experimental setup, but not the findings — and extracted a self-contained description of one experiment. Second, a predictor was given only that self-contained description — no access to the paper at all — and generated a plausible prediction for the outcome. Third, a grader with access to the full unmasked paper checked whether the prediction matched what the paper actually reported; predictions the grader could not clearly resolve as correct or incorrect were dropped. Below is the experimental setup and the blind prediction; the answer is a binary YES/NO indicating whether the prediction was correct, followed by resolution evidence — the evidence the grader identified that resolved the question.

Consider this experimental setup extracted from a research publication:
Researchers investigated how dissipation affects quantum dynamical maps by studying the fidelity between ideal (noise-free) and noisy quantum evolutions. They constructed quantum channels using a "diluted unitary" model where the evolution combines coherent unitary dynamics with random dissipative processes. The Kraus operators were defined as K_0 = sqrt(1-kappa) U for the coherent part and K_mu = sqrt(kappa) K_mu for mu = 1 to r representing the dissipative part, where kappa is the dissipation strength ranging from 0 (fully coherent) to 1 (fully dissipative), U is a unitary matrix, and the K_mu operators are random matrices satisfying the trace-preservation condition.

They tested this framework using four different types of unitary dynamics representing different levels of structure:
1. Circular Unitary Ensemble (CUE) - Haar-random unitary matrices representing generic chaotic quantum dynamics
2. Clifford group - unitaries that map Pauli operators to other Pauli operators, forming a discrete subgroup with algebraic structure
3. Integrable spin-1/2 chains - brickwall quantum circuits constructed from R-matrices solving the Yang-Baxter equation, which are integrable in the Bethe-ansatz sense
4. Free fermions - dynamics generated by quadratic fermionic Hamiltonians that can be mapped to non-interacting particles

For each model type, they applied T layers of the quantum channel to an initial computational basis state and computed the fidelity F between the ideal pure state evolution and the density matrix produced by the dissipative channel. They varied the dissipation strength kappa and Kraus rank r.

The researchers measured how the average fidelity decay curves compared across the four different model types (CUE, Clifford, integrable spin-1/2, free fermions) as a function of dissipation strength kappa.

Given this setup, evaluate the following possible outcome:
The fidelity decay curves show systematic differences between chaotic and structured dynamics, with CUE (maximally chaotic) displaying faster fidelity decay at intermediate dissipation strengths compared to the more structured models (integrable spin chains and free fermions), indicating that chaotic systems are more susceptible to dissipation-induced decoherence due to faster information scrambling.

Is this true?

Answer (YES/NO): NO